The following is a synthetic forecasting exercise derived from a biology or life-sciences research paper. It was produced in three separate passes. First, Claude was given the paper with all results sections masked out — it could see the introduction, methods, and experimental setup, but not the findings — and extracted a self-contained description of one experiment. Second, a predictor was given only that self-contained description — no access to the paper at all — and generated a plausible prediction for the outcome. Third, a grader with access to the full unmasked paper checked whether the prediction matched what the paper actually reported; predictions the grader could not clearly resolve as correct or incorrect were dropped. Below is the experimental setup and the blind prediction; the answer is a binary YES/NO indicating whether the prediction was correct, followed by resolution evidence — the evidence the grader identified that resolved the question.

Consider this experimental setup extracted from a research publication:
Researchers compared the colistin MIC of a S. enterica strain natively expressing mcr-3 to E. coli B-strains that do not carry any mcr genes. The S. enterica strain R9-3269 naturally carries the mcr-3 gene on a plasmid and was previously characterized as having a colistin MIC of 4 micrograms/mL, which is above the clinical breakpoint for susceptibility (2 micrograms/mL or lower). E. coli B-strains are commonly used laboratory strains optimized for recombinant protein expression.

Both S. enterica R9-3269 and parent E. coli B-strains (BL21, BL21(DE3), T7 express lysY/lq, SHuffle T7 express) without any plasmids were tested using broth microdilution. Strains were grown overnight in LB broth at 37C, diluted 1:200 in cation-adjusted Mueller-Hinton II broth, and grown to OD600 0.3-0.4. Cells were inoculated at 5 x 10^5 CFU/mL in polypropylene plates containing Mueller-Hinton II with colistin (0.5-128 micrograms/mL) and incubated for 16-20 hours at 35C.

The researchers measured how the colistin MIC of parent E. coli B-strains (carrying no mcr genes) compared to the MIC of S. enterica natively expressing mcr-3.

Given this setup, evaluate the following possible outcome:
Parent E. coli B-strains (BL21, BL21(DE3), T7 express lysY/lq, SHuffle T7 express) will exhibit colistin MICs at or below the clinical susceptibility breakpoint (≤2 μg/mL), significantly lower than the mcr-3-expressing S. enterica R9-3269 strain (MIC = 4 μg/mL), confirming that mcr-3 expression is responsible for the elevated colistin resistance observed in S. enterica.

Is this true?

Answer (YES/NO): NO